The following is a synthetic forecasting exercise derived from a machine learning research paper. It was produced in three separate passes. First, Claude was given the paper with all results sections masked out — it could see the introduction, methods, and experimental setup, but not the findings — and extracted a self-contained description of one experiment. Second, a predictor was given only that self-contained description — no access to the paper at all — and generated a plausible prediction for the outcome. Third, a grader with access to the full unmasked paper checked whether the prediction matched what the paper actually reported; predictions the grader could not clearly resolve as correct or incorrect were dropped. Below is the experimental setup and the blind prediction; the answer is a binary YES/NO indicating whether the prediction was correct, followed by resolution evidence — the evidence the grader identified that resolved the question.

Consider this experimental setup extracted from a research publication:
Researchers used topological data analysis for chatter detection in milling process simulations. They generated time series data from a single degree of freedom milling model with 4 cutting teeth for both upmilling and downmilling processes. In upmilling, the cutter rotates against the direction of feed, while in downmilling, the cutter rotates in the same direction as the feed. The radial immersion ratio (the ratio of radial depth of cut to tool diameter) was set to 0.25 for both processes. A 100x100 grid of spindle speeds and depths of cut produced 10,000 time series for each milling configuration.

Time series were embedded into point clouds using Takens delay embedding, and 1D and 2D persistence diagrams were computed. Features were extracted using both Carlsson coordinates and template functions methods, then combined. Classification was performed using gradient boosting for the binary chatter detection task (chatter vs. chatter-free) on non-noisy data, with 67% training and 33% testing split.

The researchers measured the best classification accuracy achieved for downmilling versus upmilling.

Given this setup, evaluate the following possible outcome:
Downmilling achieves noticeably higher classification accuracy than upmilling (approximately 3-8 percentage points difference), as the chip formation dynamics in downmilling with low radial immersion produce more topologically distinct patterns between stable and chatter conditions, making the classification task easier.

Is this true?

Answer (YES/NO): NO